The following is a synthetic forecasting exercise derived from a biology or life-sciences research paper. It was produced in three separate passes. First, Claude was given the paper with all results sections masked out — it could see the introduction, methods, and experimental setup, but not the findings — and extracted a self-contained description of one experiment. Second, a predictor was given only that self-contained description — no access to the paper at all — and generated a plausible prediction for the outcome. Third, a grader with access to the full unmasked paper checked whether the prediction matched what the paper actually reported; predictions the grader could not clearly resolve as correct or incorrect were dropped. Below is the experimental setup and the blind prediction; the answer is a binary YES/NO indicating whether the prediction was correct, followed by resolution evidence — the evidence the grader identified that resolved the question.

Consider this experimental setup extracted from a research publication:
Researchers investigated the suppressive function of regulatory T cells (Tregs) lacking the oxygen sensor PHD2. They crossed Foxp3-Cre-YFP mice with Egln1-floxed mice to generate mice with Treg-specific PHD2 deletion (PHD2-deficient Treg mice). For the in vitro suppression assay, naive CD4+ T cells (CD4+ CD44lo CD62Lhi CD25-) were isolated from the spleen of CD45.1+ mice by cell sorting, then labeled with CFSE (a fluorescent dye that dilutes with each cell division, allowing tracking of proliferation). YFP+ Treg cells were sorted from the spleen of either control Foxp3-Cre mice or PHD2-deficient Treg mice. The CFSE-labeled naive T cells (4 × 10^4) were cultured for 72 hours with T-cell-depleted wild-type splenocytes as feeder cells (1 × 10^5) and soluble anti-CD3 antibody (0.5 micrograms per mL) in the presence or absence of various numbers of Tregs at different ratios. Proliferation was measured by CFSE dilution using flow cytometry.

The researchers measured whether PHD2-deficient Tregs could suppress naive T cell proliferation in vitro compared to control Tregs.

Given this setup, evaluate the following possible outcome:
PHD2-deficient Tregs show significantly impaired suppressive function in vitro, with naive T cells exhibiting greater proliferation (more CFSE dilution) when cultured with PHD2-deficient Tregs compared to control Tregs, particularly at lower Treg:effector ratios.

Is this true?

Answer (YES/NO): NO